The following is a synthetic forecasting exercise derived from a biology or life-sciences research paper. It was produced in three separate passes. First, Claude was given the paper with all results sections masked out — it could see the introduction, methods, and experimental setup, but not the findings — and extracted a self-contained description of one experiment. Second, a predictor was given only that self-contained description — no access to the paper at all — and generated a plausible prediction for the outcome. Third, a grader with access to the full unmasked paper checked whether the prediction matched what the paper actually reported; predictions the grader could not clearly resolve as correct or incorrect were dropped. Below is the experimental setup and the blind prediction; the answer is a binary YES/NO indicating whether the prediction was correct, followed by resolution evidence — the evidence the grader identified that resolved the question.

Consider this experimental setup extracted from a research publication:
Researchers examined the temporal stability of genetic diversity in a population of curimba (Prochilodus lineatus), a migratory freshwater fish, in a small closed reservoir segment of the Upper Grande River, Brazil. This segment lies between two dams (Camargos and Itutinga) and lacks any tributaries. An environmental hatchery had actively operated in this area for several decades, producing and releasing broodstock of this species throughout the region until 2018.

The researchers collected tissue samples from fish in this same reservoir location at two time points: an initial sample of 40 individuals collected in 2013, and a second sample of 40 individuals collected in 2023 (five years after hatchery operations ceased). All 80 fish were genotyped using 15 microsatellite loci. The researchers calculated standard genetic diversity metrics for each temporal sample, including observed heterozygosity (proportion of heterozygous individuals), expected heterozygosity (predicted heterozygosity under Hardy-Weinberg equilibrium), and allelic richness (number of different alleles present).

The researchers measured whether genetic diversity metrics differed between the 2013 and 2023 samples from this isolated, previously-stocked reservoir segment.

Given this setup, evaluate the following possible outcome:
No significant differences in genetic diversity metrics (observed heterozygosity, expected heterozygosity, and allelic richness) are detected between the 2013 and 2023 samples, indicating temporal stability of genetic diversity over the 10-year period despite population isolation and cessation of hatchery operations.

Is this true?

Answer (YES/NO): NO